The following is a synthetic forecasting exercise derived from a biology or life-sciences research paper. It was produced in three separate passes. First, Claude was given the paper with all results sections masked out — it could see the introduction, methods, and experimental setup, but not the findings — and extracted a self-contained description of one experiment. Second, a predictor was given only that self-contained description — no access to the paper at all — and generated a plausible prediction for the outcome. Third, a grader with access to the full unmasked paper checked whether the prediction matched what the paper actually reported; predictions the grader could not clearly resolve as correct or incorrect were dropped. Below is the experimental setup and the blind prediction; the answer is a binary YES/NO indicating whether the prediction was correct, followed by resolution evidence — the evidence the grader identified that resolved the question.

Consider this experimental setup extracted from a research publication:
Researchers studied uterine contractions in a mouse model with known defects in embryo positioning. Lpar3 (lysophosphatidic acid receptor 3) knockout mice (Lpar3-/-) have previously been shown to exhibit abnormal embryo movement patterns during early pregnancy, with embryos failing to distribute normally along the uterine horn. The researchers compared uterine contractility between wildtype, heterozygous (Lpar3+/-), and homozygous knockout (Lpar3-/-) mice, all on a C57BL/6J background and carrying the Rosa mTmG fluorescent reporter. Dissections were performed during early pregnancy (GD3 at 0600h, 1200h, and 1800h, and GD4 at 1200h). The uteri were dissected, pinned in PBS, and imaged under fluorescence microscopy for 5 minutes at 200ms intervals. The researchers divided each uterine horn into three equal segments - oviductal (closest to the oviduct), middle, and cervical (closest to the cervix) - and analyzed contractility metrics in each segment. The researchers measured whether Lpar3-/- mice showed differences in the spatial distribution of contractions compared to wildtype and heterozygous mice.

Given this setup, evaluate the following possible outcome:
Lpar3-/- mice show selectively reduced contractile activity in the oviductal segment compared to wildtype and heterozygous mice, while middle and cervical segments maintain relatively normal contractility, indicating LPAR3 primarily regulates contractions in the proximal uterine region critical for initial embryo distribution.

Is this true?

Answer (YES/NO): NO